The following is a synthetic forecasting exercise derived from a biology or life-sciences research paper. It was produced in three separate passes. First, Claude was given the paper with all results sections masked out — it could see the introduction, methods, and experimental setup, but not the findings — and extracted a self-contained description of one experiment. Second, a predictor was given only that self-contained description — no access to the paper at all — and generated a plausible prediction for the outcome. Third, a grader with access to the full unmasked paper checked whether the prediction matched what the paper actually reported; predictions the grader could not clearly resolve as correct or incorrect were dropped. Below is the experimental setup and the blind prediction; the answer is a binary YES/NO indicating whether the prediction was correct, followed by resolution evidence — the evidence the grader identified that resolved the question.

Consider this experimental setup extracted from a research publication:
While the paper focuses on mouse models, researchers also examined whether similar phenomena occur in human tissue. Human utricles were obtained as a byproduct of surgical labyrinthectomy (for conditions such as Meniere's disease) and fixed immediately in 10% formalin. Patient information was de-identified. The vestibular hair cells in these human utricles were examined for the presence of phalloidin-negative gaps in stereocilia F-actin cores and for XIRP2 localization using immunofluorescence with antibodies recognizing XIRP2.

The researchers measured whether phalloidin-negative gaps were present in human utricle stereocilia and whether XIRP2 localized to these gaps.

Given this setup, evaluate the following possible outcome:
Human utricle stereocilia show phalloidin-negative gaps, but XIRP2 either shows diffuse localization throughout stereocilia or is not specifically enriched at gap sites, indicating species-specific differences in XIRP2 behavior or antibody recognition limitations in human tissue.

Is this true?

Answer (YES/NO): NO